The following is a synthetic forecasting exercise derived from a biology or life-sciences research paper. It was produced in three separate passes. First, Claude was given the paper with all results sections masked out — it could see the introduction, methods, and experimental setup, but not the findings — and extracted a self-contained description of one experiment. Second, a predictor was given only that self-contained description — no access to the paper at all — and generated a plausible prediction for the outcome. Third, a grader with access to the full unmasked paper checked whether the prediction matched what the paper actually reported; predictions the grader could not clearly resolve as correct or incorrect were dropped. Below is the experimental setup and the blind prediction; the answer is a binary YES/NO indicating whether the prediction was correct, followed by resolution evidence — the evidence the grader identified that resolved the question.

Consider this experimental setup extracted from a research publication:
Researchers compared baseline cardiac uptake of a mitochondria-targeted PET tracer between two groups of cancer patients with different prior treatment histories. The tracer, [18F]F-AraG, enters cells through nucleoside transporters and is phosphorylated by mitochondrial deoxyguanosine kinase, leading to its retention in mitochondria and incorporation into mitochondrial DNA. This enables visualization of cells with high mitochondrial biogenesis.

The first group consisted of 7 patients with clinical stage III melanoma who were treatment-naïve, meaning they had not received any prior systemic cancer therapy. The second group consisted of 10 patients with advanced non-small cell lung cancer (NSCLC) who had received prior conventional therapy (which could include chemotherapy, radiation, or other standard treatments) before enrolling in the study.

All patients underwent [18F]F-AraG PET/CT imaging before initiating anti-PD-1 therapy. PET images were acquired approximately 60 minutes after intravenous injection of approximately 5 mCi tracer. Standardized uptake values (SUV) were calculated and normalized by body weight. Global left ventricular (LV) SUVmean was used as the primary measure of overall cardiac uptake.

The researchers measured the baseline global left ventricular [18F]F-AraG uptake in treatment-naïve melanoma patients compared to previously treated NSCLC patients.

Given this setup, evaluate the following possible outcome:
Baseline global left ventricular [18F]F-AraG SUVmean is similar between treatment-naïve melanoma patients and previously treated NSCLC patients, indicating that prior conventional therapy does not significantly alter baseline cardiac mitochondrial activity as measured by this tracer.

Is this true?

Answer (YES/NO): NO